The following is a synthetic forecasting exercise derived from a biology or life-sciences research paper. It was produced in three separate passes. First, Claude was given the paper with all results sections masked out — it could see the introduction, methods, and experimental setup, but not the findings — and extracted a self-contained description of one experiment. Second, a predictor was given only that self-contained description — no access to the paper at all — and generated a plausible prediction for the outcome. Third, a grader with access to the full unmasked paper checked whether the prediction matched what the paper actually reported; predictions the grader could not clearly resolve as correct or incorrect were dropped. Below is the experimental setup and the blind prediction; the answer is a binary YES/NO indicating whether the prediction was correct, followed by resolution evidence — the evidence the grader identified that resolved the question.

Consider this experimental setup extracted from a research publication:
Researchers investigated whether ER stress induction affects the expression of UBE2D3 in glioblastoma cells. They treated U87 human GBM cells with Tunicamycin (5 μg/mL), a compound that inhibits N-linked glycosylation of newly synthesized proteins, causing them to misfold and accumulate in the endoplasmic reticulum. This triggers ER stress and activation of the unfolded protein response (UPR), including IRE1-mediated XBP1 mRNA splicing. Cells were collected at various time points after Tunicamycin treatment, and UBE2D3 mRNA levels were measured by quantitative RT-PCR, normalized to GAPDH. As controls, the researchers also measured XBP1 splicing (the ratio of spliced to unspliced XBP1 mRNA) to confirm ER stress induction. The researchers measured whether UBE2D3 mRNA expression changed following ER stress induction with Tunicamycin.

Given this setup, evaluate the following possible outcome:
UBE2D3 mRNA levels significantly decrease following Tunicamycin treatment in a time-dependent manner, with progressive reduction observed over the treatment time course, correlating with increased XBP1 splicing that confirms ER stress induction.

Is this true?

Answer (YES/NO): NO